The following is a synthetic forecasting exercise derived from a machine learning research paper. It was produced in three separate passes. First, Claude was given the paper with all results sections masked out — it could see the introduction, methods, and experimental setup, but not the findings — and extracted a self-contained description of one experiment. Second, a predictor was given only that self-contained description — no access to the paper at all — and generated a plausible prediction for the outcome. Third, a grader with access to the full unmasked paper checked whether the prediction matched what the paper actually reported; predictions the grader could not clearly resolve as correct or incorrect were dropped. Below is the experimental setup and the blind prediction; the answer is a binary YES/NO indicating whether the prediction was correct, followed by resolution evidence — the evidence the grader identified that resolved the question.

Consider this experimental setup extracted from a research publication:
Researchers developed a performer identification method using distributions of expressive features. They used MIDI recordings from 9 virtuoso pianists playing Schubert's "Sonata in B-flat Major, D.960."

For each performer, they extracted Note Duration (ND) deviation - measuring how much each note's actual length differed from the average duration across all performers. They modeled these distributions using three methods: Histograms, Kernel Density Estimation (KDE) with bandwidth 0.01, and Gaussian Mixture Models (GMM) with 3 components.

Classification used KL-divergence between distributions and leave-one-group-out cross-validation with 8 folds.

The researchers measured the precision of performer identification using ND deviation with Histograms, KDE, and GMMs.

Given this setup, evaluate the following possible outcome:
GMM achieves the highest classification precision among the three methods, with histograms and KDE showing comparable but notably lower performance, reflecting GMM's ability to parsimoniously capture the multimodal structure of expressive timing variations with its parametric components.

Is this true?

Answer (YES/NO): NO